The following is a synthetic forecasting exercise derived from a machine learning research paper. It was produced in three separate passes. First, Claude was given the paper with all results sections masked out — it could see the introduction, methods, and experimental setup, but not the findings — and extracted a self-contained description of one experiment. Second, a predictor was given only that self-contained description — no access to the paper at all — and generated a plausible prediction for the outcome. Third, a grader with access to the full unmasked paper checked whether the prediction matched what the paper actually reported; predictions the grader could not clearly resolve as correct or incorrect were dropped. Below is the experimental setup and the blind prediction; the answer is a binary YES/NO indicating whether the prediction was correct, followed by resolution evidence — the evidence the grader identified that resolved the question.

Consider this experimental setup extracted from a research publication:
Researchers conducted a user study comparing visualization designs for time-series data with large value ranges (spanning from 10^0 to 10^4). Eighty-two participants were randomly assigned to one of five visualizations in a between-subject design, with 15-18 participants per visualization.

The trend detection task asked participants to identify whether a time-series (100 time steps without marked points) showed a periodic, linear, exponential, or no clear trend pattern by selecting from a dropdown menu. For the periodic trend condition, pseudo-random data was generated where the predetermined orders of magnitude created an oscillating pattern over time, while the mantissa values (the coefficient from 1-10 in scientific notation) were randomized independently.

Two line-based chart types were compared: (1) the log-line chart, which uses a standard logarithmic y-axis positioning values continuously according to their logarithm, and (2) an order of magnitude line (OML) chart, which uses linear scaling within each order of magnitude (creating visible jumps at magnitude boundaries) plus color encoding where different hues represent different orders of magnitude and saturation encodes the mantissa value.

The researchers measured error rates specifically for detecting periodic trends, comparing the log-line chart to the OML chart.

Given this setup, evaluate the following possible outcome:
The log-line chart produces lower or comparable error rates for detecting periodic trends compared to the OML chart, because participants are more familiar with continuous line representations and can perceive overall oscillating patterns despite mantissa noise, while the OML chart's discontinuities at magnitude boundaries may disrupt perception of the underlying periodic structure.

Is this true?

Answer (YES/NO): YES